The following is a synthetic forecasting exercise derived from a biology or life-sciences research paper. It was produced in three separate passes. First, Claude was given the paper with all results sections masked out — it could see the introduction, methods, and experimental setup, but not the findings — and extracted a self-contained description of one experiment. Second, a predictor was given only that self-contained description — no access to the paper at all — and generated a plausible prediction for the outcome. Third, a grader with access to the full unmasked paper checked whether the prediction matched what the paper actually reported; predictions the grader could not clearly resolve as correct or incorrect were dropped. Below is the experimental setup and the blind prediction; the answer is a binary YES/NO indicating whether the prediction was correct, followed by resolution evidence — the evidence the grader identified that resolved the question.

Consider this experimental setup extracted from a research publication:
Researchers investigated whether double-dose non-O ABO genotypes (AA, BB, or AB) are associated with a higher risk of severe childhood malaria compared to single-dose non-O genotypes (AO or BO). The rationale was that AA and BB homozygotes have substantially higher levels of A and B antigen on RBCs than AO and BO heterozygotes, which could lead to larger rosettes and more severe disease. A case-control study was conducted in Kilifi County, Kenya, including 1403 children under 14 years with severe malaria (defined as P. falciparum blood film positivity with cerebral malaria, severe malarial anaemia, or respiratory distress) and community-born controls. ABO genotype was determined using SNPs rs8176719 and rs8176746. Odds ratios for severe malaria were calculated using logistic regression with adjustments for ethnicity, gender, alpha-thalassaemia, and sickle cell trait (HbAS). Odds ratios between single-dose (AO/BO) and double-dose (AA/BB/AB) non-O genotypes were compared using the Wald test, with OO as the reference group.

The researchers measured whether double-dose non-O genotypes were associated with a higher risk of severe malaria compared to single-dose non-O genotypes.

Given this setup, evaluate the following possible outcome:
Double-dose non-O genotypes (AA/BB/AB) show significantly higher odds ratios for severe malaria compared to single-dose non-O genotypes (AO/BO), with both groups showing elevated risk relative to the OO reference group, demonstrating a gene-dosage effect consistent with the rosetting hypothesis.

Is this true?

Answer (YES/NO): NO